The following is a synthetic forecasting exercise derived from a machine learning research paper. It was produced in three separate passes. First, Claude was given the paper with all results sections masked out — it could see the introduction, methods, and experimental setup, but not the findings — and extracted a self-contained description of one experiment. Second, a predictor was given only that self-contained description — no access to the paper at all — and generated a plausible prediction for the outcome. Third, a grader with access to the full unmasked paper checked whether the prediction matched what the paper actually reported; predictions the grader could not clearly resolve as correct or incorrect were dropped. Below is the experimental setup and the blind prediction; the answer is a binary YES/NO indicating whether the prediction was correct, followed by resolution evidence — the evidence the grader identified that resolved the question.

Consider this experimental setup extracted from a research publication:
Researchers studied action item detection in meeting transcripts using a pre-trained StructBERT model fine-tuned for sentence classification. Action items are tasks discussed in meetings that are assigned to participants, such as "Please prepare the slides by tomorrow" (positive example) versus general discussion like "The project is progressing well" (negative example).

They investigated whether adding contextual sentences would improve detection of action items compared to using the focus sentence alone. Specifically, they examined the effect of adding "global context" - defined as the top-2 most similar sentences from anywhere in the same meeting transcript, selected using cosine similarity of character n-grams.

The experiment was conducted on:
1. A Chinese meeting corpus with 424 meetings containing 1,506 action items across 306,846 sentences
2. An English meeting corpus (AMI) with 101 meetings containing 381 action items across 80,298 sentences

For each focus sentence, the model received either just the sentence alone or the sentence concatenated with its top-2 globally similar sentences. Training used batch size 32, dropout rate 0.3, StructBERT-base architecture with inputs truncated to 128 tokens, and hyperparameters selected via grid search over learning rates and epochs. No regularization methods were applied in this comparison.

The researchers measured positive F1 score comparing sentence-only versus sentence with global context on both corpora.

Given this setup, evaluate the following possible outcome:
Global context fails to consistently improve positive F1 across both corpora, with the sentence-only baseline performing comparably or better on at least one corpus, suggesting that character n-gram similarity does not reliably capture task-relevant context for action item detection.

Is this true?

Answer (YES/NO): YES